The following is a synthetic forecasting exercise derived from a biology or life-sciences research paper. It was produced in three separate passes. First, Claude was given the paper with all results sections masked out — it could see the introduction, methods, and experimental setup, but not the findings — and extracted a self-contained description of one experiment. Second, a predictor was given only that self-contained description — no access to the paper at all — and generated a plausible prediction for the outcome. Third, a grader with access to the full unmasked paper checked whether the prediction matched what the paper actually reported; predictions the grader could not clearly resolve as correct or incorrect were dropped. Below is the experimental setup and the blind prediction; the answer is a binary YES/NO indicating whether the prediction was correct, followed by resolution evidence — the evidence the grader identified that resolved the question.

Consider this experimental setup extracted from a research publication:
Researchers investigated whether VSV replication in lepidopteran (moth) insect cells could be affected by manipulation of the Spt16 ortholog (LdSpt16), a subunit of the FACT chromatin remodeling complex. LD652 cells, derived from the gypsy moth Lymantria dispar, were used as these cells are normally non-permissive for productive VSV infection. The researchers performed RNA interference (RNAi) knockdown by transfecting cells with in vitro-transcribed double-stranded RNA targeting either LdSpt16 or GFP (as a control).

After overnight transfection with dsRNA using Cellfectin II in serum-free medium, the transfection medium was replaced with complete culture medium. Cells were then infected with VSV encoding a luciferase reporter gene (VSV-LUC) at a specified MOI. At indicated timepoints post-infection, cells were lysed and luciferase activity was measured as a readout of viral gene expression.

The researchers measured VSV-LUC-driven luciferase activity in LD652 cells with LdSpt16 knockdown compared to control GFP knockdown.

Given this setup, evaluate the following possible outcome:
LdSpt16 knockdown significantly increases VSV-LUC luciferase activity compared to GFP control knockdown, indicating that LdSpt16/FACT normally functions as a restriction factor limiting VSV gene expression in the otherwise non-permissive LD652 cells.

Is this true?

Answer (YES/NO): YES